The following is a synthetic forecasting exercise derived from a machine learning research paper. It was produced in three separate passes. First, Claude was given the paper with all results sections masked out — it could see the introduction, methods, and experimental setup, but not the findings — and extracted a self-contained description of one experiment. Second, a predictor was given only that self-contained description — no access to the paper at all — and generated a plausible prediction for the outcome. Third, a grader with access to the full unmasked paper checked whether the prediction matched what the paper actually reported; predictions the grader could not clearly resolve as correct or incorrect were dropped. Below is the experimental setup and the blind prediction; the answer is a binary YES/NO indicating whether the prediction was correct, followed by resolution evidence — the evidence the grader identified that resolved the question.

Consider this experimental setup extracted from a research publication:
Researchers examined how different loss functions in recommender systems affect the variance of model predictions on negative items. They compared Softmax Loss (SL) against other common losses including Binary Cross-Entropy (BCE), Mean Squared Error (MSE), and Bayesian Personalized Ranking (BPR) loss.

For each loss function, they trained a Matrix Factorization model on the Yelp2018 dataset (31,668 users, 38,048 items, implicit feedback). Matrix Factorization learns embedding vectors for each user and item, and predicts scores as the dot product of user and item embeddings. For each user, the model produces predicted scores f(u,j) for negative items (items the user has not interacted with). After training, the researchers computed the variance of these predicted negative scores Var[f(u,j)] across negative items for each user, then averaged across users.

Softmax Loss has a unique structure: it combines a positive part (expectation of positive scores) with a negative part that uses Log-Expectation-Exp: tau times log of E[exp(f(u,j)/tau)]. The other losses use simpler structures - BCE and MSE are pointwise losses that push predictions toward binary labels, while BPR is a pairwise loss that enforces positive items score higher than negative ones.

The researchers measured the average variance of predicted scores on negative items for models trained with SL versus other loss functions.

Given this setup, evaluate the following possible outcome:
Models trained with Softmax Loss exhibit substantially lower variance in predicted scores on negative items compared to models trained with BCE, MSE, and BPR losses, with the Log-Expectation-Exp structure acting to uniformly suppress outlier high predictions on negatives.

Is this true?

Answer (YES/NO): YES